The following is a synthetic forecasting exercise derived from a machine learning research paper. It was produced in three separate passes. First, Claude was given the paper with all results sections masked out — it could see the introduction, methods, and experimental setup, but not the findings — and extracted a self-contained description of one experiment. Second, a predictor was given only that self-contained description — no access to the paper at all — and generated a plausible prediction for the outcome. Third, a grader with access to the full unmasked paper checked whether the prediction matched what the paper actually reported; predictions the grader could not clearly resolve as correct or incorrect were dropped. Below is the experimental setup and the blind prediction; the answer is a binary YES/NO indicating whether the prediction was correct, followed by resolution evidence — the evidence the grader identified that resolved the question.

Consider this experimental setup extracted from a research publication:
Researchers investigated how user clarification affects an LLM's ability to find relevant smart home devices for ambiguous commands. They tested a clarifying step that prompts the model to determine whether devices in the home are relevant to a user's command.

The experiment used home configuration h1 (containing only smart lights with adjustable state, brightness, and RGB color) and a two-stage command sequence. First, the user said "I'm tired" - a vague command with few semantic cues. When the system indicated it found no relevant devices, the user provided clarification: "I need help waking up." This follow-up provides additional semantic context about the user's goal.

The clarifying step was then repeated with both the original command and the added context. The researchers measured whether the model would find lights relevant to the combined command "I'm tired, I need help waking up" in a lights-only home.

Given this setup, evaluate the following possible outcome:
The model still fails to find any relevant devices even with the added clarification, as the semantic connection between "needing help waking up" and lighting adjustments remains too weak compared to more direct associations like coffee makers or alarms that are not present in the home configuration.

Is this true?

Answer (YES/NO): NO